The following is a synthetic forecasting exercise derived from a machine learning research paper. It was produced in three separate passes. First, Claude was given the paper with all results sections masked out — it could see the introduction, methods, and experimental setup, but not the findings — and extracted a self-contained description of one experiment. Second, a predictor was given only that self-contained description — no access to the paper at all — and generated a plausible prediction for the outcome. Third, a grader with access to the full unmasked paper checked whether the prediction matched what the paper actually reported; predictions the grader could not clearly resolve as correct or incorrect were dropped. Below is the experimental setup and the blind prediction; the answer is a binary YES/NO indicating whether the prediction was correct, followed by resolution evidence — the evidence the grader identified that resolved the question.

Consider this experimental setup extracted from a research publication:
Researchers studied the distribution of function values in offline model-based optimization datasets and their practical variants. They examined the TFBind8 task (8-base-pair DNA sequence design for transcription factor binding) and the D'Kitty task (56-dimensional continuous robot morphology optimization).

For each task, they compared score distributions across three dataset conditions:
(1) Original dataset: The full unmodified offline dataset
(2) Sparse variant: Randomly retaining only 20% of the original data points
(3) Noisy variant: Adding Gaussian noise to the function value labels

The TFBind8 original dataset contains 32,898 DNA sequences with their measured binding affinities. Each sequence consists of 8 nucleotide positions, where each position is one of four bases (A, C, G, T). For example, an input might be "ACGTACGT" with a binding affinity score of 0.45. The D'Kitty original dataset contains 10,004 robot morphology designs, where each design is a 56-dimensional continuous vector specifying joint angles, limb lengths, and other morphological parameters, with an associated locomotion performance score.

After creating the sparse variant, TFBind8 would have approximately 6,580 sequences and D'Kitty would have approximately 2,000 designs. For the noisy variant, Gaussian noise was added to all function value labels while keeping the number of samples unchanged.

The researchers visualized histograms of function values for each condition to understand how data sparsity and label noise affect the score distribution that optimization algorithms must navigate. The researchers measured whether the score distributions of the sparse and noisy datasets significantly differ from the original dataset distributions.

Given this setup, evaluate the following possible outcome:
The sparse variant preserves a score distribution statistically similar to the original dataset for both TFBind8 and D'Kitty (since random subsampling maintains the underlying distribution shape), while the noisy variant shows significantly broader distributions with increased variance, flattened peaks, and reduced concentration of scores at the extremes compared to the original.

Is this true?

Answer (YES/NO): NO